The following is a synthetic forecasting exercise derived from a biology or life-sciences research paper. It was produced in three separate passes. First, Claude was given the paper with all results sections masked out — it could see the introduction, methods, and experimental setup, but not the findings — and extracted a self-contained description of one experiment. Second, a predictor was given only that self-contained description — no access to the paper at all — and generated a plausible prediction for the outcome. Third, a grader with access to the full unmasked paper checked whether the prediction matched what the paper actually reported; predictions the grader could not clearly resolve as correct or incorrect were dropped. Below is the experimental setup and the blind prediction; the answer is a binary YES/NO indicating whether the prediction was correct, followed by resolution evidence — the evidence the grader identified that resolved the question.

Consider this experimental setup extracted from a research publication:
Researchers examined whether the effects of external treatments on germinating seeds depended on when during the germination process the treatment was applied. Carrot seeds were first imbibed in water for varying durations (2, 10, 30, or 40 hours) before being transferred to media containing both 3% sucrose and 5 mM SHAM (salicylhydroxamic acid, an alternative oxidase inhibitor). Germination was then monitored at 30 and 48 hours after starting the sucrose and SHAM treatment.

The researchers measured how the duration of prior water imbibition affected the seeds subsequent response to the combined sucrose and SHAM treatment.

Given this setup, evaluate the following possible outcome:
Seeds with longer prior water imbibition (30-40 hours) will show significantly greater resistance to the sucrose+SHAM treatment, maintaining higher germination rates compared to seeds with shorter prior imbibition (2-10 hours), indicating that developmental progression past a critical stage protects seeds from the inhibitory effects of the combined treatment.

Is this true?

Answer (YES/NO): NO